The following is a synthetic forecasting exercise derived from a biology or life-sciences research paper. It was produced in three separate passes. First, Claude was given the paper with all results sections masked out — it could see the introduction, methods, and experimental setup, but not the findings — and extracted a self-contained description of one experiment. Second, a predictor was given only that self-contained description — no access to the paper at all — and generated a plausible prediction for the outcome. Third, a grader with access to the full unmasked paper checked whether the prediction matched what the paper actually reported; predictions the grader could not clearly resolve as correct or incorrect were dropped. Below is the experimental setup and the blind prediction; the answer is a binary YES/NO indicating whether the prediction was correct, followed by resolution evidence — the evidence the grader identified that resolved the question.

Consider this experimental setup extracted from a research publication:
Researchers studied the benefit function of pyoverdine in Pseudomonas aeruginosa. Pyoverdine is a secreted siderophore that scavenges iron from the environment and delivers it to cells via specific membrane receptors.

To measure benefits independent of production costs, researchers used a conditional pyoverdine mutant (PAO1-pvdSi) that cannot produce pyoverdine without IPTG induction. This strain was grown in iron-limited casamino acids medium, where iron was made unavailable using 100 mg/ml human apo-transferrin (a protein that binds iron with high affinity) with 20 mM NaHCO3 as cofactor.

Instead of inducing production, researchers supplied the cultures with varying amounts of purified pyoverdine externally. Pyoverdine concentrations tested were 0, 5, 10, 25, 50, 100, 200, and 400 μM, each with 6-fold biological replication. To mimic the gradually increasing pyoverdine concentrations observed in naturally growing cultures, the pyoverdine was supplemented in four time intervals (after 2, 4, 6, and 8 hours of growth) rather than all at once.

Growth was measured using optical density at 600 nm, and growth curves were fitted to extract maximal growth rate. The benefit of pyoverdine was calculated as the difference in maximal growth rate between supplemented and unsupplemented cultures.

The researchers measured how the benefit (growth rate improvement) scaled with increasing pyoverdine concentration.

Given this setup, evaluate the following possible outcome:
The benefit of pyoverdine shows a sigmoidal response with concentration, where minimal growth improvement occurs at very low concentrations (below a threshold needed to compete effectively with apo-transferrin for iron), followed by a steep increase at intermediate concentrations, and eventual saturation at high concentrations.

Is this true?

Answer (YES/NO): NO